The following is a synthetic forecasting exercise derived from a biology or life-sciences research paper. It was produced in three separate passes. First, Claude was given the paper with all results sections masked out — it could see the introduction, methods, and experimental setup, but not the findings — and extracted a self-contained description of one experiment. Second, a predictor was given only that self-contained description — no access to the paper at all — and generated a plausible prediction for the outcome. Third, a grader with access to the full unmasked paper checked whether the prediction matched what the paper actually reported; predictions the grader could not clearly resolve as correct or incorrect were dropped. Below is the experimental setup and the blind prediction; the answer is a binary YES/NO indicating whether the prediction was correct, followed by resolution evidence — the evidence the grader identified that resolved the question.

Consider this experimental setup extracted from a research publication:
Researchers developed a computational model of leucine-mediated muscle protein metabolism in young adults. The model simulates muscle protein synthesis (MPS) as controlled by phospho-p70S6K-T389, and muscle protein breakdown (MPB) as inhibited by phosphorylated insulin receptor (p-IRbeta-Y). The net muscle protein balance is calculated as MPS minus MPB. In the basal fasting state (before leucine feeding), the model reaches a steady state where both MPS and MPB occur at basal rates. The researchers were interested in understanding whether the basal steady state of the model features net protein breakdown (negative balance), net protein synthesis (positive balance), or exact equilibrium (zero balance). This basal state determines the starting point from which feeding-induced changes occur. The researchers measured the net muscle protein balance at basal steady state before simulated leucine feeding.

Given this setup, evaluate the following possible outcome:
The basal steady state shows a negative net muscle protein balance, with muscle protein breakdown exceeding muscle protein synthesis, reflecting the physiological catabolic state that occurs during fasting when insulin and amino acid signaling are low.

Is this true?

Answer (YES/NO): YES